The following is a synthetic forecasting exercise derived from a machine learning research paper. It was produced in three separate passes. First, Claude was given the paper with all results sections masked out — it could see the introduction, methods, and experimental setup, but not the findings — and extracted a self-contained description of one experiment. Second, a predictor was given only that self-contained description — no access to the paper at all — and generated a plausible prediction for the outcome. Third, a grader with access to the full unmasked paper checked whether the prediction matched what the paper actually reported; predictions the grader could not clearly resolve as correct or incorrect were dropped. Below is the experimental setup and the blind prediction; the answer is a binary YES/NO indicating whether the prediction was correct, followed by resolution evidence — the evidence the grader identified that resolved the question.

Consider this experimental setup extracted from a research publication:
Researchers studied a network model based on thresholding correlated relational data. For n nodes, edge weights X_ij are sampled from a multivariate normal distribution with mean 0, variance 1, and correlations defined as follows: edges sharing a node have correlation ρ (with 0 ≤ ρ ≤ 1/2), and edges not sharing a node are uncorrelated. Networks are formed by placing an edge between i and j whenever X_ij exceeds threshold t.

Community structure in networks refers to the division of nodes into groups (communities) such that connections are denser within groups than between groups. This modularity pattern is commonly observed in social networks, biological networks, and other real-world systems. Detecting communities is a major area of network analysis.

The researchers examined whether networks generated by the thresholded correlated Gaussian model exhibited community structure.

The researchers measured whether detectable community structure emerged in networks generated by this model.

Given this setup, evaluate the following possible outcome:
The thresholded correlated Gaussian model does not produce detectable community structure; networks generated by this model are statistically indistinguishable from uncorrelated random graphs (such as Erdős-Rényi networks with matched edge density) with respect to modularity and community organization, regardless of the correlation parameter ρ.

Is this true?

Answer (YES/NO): NO